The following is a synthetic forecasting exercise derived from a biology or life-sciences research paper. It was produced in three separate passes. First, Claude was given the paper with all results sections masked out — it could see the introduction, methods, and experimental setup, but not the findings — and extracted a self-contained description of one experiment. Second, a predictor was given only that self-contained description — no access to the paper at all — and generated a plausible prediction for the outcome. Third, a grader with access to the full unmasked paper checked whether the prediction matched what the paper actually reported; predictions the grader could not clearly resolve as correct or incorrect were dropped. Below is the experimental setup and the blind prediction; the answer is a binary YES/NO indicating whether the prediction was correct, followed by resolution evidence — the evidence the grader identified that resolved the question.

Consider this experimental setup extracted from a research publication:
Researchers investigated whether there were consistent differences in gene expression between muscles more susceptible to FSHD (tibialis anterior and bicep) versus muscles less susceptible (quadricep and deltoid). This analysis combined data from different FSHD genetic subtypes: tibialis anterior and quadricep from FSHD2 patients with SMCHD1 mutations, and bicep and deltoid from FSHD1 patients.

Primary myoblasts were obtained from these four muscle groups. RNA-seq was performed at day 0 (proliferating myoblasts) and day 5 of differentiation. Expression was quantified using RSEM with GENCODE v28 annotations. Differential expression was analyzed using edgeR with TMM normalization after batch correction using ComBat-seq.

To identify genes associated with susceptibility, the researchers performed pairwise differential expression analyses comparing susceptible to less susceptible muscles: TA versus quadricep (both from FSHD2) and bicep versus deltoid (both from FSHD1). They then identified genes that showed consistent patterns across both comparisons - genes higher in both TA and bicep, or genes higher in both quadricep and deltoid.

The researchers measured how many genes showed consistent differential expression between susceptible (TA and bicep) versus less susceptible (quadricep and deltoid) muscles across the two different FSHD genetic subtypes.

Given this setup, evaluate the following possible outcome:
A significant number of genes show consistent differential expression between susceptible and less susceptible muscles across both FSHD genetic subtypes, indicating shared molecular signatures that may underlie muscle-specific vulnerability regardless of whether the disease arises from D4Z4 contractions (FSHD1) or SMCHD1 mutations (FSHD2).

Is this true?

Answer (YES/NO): YES